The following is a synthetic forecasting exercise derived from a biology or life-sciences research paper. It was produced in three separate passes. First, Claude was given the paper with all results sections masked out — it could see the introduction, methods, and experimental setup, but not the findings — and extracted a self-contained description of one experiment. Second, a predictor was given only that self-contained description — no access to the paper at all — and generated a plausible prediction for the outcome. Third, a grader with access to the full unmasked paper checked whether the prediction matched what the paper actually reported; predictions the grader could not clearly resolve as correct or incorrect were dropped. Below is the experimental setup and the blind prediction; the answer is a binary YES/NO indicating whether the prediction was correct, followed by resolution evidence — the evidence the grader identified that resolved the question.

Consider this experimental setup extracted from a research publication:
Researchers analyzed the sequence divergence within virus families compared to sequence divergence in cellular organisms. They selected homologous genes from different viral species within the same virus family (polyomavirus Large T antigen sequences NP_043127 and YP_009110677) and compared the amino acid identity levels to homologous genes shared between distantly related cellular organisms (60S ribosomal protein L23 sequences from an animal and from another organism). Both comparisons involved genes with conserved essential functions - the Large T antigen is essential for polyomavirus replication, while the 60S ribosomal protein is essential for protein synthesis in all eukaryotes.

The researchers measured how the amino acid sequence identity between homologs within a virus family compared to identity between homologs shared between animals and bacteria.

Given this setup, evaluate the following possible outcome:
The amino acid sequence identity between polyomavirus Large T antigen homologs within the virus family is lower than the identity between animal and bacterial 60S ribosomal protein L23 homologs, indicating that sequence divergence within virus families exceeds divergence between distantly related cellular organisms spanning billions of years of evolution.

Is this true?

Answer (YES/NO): YES